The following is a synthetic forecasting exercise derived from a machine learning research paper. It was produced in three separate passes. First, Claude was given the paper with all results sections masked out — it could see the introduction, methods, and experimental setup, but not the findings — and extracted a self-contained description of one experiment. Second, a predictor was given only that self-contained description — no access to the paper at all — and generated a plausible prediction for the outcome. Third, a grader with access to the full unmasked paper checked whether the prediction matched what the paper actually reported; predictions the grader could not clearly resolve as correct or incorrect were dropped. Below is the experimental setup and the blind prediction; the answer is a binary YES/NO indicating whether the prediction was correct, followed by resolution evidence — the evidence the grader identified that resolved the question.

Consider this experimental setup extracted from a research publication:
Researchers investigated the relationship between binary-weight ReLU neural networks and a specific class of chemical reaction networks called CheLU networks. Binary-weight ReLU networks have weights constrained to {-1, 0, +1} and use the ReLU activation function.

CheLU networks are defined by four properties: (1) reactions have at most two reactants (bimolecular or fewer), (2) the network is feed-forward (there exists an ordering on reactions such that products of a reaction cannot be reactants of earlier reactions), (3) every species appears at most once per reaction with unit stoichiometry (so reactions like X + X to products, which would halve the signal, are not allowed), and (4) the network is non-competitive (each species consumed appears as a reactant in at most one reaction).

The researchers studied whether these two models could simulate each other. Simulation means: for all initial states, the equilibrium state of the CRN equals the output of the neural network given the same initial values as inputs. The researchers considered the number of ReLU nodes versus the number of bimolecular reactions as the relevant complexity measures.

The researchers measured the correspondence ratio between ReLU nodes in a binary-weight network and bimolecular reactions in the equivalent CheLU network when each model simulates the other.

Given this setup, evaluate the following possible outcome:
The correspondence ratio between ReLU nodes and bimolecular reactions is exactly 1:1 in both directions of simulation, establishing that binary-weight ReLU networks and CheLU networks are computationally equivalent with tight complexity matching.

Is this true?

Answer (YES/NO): YES